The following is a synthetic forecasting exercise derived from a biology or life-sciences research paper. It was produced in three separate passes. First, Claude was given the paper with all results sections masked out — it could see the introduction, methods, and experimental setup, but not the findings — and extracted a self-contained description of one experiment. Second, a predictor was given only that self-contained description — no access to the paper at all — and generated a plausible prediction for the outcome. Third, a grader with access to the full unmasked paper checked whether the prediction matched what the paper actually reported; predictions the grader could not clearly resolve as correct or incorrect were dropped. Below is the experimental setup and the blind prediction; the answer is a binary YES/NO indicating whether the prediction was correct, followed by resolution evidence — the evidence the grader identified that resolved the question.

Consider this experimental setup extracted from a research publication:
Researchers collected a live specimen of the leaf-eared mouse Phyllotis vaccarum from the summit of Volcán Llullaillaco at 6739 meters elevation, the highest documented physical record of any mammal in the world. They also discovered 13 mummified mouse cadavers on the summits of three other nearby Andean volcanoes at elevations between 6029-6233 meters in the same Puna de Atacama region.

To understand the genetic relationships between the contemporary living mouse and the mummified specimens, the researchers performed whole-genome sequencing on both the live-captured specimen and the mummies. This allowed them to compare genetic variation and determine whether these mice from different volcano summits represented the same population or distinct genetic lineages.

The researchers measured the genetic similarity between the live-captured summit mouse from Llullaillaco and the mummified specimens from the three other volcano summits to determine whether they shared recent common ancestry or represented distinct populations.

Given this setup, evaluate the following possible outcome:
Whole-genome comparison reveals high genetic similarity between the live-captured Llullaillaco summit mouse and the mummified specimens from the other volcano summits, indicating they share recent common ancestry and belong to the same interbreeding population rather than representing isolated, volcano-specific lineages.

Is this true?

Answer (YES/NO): YES